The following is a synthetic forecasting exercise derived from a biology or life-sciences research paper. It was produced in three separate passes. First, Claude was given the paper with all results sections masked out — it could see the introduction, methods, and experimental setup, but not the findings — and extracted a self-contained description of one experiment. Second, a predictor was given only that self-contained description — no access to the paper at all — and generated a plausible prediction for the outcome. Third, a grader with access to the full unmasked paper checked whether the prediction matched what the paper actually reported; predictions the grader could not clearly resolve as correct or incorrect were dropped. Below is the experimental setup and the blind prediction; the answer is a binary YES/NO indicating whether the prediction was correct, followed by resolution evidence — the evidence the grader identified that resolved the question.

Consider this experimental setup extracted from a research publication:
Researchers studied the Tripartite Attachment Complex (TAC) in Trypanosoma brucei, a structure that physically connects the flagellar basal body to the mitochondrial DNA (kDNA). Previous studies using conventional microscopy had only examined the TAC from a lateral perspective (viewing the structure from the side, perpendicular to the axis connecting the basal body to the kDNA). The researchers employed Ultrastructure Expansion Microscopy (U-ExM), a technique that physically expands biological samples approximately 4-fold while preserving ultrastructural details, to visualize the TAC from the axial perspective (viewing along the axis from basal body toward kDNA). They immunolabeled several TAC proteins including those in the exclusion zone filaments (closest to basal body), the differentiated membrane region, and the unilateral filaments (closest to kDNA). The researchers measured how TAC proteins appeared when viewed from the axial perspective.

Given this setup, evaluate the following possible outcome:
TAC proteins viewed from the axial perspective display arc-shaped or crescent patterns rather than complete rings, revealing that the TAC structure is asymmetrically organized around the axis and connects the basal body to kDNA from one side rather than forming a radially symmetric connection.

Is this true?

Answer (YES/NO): NO